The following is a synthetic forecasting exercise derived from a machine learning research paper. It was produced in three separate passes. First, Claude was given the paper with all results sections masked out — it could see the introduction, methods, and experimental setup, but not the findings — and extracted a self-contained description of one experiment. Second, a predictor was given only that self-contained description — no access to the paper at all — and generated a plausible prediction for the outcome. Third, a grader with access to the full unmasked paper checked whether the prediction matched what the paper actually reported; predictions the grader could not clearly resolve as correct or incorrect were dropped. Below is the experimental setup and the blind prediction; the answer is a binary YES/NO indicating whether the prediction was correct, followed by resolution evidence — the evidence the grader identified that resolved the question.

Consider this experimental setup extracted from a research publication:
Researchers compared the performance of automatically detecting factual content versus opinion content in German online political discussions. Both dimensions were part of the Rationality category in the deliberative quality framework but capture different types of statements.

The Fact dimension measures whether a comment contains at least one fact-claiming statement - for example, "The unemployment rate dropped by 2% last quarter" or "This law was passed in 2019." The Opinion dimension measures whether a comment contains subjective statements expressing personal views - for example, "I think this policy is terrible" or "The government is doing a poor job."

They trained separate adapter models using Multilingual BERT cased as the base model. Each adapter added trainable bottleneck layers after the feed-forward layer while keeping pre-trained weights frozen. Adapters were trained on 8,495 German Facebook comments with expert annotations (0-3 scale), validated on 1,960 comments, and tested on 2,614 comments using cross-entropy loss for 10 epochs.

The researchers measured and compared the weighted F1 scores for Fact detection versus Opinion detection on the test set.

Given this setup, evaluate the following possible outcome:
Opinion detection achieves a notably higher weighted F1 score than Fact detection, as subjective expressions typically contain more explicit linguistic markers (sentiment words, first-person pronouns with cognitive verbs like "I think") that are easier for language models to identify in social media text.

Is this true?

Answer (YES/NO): NO